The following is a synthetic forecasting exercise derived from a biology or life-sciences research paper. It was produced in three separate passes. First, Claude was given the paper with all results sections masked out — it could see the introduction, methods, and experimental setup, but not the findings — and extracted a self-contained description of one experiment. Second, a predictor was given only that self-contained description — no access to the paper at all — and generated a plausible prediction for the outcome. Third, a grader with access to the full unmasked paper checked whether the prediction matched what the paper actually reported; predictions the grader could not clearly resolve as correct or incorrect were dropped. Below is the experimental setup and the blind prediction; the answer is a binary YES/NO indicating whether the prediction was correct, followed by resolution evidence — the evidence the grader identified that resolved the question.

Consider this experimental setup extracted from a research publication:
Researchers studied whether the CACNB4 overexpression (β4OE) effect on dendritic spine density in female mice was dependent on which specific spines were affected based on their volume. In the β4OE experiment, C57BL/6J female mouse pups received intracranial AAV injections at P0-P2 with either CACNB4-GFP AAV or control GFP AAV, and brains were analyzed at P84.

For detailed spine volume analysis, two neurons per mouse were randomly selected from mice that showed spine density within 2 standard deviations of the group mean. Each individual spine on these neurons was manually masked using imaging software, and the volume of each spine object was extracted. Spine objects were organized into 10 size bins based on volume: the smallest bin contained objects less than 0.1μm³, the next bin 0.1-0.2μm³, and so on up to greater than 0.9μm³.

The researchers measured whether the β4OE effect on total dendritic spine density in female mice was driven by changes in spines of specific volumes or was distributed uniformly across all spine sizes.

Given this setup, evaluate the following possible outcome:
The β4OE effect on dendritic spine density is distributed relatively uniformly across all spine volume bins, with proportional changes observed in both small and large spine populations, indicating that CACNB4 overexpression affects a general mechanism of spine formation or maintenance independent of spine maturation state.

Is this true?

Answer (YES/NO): NO